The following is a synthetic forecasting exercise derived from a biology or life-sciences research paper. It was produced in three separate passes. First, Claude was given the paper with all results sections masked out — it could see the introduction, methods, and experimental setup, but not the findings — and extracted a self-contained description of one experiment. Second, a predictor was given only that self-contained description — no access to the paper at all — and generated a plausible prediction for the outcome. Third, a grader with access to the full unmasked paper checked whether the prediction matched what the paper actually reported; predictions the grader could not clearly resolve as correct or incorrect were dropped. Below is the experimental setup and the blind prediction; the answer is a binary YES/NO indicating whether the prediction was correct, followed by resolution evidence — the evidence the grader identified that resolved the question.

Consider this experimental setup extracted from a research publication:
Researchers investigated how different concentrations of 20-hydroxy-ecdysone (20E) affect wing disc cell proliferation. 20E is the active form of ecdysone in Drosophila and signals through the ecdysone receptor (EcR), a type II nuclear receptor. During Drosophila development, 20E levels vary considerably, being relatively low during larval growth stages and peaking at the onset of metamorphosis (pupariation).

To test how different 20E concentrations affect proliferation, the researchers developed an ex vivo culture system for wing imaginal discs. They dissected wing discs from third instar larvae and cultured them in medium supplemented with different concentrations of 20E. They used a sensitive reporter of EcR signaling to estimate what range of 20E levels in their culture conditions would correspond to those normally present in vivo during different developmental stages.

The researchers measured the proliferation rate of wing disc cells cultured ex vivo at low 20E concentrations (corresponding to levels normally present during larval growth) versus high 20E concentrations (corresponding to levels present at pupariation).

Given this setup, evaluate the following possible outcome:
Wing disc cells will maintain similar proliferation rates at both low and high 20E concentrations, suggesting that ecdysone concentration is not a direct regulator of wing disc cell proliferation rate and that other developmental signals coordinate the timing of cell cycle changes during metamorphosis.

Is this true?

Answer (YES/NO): NO